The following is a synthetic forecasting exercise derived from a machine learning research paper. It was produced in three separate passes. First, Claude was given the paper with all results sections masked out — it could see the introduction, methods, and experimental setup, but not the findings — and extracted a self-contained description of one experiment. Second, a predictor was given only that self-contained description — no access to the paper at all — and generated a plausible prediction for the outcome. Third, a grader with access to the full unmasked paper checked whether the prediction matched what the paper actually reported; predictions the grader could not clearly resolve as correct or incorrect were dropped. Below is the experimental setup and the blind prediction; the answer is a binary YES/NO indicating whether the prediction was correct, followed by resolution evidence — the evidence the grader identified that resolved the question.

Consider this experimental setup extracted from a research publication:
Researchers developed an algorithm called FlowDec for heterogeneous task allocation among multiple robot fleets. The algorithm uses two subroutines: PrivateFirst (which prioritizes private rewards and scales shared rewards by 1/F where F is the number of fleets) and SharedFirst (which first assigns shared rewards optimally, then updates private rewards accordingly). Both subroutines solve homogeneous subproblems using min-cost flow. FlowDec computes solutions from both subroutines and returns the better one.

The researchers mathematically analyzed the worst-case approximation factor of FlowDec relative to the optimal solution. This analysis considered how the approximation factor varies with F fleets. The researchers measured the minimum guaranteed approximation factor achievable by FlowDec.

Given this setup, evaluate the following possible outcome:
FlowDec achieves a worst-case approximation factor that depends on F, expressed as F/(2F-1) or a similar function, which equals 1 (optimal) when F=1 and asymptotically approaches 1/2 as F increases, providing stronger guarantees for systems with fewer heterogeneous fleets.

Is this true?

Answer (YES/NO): YES